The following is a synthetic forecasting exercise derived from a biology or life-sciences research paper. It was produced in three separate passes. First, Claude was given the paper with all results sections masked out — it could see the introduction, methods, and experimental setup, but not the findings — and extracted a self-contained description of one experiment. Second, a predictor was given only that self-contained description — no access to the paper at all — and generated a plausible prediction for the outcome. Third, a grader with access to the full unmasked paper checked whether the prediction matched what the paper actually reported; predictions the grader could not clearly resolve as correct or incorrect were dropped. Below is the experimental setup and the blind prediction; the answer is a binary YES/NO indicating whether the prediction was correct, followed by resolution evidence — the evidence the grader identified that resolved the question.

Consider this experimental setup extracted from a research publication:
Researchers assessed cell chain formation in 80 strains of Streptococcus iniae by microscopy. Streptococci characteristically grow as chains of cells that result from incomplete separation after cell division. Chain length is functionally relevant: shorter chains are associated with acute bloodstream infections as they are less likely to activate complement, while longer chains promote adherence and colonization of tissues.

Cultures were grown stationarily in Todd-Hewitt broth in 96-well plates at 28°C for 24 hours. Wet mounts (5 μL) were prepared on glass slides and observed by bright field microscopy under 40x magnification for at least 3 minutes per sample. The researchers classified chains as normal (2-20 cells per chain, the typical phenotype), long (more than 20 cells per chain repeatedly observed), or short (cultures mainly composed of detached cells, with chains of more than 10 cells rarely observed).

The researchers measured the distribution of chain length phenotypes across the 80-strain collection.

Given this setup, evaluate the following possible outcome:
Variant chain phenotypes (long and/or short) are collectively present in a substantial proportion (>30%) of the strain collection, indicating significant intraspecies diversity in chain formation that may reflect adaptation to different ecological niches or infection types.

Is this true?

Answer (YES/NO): NO